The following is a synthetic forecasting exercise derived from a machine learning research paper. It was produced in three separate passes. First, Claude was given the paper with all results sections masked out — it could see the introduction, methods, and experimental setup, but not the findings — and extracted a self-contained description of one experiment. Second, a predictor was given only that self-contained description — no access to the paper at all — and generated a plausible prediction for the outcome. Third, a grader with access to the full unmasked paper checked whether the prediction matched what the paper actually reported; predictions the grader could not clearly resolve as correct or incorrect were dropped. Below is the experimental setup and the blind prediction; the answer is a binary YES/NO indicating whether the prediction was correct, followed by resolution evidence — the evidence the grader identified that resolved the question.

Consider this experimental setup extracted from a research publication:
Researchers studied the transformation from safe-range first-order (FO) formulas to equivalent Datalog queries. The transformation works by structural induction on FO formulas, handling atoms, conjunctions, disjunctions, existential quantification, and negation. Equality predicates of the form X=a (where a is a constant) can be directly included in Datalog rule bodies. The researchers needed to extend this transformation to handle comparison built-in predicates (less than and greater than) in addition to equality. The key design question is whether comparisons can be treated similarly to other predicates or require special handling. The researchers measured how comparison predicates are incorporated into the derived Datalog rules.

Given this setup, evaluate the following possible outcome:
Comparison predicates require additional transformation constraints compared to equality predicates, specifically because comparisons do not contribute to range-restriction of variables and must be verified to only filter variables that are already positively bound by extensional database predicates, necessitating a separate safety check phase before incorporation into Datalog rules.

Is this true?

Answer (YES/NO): NO